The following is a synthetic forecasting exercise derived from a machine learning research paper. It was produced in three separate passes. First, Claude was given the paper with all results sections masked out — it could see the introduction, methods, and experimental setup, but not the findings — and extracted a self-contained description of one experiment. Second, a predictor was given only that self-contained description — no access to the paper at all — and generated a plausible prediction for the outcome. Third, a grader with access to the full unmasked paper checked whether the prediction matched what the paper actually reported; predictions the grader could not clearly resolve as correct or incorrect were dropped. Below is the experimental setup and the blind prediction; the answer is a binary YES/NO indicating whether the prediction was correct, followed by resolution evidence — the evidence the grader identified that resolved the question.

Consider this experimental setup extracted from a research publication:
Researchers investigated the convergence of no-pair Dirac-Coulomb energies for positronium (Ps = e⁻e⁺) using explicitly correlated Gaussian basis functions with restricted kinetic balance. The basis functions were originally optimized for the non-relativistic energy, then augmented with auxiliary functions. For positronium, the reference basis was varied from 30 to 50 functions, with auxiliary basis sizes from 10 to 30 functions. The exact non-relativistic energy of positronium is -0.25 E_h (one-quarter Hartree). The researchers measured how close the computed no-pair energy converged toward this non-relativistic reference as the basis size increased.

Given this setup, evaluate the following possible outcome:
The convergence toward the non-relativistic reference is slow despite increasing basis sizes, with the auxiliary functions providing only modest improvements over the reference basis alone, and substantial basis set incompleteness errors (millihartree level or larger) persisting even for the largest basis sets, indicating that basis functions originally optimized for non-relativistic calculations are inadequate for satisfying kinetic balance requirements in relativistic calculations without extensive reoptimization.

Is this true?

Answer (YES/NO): NO